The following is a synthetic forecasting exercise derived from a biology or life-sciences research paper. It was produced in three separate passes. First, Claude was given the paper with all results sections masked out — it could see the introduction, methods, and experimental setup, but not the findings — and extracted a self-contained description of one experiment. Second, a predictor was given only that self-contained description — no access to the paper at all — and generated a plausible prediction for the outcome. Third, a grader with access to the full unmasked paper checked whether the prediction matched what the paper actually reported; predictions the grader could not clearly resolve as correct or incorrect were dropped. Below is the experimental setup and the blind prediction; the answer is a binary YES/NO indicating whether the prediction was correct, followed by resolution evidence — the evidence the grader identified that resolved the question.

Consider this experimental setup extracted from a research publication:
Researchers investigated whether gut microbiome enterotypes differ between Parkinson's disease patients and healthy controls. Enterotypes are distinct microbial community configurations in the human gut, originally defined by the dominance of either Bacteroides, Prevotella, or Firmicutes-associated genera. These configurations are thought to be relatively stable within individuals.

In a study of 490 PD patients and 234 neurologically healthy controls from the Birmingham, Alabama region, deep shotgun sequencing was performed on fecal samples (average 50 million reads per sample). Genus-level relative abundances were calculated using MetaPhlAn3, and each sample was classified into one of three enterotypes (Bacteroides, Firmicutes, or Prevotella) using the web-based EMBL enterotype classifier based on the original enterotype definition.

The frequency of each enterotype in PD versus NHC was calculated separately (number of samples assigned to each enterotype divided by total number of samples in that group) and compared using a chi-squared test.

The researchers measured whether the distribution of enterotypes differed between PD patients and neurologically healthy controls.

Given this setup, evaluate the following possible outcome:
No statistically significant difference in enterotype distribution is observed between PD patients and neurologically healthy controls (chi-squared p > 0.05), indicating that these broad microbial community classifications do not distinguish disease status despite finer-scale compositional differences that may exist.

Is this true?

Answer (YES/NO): NO